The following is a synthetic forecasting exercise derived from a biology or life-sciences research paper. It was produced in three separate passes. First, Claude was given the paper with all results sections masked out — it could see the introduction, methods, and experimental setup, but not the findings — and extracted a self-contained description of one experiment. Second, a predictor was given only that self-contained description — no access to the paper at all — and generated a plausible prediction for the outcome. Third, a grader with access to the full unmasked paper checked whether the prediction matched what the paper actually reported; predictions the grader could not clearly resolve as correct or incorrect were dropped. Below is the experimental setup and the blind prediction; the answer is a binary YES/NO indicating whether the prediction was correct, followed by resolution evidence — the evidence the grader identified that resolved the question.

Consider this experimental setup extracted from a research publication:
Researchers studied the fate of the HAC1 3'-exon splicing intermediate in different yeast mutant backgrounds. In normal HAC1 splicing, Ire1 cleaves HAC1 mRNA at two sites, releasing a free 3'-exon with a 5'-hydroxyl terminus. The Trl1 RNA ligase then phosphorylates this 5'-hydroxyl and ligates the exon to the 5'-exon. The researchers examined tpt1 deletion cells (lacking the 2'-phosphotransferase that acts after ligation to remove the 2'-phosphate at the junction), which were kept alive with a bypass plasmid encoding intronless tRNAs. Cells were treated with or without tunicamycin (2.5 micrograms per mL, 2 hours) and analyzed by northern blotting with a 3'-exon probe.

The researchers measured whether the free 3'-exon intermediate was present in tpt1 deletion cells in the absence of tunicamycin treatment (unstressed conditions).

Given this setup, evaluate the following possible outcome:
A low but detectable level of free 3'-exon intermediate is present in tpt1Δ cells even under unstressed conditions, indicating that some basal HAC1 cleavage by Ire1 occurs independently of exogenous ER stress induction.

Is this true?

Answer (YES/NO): YES